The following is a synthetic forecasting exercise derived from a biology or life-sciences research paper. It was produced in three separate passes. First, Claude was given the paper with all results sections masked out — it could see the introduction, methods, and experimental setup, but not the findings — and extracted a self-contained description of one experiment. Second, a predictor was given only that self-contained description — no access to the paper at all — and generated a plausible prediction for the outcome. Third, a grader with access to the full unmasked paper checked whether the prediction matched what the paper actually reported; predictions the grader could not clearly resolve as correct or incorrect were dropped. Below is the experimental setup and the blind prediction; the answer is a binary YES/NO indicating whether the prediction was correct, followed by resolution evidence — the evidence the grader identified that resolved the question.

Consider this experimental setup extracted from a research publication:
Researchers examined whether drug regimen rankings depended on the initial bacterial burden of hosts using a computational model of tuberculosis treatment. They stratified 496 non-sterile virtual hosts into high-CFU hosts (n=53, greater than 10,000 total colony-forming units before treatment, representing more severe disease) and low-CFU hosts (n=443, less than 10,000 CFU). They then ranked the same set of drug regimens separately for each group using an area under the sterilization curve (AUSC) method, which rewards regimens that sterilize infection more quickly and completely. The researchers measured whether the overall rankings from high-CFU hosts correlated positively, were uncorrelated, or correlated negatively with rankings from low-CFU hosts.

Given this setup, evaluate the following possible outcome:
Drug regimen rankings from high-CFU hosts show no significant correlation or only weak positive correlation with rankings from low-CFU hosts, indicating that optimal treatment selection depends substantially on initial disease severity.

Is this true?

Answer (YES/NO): YES